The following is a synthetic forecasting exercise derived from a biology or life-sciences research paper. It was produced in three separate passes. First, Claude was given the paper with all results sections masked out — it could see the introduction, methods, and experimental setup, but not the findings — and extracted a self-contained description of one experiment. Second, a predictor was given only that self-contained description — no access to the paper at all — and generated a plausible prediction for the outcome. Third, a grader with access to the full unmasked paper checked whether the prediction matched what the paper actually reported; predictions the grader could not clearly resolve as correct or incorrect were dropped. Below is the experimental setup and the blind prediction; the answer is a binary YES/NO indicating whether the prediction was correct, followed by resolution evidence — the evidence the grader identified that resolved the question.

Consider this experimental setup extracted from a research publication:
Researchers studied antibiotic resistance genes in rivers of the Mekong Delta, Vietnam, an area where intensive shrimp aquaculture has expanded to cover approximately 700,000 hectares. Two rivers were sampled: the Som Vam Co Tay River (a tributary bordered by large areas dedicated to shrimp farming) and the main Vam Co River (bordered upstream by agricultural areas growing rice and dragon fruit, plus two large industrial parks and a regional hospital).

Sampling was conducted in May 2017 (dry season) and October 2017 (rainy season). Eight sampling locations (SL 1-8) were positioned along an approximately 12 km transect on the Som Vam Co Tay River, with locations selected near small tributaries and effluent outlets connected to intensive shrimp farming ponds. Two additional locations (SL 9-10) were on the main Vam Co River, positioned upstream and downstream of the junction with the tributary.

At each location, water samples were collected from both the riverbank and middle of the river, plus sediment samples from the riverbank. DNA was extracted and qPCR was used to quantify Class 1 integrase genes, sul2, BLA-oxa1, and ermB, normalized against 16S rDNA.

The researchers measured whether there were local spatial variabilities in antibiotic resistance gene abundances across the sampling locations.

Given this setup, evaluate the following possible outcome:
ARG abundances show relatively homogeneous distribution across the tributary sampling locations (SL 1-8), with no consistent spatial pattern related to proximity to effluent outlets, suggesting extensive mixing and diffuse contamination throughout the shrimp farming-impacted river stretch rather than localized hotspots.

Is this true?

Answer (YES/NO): NO